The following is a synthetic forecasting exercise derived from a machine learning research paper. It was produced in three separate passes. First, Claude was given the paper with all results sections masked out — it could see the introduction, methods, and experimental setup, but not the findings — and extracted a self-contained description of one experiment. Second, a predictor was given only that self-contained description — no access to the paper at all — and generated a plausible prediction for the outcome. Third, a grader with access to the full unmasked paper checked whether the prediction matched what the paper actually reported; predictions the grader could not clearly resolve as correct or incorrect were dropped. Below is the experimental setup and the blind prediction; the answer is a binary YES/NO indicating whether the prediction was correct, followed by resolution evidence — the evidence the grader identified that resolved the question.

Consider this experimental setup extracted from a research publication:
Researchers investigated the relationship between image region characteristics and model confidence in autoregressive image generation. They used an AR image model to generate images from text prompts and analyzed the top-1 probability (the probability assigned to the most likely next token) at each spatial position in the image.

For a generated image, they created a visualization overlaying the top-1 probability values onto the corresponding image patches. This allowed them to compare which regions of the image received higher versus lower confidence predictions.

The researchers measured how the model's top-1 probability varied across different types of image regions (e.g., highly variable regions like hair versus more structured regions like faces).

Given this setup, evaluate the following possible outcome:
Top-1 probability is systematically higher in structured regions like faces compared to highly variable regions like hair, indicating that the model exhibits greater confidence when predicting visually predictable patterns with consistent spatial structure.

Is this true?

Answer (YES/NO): YES